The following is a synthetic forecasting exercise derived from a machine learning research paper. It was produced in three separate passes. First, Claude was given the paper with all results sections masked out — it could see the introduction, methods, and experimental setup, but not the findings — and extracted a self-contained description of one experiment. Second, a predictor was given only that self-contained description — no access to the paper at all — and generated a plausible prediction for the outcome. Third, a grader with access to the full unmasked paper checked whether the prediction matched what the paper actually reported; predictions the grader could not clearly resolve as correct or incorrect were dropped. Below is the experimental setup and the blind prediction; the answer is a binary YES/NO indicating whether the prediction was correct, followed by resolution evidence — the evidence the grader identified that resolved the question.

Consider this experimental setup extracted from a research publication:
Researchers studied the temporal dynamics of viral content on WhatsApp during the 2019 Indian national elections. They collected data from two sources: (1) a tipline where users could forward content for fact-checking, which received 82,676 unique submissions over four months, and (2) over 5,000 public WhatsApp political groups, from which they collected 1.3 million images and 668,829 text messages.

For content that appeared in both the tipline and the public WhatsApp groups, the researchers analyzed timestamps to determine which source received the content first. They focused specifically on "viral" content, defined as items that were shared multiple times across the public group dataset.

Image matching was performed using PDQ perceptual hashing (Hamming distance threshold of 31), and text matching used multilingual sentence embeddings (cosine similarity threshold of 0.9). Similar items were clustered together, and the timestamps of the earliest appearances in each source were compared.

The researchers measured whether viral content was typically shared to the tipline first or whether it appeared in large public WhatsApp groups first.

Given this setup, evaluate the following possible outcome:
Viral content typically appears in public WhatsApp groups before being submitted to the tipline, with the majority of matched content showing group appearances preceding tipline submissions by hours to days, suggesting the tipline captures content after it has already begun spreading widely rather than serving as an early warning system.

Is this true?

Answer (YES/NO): NO